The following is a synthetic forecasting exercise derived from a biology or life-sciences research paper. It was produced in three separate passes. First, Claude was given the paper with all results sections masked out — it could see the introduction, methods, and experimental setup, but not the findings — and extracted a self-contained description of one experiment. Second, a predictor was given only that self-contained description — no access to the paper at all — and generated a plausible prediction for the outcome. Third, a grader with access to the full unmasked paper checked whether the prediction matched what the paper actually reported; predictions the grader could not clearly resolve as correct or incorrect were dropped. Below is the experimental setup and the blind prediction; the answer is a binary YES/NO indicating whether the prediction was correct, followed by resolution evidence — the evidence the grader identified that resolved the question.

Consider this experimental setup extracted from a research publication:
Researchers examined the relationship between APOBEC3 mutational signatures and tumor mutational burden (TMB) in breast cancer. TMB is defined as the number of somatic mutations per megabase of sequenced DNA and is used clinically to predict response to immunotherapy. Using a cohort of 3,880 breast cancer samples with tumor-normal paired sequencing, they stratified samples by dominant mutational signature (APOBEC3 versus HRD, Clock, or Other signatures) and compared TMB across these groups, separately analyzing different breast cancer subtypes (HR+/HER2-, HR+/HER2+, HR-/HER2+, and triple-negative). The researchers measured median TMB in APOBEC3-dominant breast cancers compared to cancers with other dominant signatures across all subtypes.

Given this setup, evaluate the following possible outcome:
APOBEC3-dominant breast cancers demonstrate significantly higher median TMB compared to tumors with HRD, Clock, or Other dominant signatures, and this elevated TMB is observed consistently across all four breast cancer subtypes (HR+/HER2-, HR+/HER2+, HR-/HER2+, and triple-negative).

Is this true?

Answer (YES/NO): YES